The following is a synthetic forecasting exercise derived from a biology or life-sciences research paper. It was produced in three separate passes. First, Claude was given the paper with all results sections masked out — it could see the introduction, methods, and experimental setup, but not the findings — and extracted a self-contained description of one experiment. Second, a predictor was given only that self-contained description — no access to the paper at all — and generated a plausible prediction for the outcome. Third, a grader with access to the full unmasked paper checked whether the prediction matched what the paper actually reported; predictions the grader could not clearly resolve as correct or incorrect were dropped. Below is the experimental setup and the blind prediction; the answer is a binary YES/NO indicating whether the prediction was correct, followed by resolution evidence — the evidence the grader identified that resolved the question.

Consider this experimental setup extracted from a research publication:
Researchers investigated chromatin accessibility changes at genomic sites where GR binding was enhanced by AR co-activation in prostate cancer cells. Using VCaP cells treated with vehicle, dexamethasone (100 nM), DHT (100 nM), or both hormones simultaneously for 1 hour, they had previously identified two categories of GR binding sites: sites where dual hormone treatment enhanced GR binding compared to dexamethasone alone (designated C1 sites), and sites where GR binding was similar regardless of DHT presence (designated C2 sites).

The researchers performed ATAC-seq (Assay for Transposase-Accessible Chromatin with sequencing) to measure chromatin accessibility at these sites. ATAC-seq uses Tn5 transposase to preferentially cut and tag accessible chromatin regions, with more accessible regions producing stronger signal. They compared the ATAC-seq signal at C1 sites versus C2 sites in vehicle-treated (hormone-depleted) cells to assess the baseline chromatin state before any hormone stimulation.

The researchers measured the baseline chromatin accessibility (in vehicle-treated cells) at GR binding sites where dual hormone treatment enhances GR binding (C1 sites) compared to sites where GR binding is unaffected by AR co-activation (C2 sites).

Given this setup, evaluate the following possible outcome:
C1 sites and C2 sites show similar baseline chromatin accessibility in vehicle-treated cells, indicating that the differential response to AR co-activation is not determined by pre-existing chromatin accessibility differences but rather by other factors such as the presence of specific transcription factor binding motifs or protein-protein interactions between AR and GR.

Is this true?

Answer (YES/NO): NO